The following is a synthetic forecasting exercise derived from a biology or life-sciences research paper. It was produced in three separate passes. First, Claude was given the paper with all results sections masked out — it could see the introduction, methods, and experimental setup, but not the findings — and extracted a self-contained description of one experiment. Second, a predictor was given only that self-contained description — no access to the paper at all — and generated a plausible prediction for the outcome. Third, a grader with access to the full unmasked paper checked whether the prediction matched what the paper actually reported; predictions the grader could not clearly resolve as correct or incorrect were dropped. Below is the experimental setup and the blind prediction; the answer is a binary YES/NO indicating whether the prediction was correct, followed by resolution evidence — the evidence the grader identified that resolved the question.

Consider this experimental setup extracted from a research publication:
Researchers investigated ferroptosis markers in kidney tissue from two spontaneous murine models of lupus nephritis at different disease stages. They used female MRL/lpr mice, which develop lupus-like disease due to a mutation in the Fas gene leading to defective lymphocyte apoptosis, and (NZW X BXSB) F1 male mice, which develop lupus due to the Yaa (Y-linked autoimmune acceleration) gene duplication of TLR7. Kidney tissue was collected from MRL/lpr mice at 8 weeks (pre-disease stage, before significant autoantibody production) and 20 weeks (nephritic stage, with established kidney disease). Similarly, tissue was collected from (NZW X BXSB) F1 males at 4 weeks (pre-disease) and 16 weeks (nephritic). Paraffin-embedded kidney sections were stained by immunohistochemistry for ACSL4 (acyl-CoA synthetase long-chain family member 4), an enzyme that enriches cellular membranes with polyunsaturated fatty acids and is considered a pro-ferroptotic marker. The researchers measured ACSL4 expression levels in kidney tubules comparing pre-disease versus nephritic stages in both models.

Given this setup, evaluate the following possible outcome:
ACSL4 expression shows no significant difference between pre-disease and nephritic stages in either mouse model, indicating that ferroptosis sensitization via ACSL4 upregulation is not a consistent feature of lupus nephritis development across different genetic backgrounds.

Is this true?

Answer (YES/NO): NO